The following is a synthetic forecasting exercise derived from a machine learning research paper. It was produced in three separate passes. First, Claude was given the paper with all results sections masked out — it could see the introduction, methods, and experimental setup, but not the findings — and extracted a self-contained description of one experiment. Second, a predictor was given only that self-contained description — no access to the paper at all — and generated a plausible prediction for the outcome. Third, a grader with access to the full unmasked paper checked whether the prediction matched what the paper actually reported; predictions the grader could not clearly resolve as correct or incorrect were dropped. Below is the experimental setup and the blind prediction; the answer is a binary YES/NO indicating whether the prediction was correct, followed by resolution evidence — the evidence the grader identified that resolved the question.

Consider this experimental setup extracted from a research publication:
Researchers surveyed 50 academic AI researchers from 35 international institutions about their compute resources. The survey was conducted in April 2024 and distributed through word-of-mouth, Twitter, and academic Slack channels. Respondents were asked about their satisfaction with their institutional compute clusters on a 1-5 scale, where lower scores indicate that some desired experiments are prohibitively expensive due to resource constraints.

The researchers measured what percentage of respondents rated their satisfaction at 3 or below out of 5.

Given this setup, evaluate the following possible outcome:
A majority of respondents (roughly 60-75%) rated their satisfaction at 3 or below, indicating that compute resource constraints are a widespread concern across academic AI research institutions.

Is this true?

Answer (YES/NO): YES